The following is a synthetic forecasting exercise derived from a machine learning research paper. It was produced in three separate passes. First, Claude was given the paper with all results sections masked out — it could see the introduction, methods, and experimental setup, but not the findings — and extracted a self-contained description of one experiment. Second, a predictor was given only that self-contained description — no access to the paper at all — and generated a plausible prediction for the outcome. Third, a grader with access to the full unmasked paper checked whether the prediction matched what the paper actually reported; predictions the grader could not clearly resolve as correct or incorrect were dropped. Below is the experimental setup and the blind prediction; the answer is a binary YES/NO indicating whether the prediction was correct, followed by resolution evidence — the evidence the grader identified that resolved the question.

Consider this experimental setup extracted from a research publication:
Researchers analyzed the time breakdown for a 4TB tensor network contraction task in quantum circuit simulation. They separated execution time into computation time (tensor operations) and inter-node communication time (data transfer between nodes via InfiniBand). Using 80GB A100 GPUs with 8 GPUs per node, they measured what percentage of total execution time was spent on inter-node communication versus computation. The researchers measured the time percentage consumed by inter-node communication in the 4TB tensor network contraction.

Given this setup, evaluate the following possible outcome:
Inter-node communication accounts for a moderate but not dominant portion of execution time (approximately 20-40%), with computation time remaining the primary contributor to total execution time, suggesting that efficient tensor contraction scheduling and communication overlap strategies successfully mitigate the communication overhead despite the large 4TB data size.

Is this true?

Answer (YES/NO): NO